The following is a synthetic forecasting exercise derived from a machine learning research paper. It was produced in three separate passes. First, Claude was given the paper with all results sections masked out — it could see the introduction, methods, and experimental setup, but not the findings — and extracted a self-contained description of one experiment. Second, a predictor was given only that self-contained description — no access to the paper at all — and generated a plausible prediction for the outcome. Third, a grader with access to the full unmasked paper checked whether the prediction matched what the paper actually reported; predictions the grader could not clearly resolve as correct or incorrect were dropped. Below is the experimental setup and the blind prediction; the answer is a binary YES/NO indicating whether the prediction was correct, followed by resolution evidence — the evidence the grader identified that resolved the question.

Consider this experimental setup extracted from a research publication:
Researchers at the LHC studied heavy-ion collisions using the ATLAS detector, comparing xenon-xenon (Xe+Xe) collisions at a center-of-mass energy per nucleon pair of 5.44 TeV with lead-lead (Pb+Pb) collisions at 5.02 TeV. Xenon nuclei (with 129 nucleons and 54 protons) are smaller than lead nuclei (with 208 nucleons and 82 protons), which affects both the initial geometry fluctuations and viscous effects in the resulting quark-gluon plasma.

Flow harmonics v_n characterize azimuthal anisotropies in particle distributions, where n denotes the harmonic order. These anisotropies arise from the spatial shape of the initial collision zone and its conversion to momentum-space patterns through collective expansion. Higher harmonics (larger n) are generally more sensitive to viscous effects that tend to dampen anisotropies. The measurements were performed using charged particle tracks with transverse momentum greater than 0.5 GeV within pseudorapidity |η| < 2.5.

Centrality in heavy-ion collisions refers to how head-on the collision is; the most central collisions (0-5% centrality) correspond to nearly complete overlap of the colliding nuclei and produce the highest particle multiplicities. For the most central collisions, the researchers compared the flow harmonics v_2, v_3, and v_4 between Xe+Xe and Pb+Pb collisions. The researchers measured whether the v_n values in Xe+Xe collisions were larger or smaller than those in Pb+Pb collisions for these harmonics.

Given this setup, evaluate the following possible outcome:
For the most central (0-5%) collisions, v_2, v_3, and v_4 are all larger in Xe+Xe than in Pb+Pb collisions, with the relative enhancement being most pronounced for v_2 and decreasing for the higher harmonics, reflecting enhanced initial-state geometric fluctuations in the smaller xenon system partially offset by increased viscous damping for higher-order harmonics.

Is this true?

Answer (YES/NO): YES